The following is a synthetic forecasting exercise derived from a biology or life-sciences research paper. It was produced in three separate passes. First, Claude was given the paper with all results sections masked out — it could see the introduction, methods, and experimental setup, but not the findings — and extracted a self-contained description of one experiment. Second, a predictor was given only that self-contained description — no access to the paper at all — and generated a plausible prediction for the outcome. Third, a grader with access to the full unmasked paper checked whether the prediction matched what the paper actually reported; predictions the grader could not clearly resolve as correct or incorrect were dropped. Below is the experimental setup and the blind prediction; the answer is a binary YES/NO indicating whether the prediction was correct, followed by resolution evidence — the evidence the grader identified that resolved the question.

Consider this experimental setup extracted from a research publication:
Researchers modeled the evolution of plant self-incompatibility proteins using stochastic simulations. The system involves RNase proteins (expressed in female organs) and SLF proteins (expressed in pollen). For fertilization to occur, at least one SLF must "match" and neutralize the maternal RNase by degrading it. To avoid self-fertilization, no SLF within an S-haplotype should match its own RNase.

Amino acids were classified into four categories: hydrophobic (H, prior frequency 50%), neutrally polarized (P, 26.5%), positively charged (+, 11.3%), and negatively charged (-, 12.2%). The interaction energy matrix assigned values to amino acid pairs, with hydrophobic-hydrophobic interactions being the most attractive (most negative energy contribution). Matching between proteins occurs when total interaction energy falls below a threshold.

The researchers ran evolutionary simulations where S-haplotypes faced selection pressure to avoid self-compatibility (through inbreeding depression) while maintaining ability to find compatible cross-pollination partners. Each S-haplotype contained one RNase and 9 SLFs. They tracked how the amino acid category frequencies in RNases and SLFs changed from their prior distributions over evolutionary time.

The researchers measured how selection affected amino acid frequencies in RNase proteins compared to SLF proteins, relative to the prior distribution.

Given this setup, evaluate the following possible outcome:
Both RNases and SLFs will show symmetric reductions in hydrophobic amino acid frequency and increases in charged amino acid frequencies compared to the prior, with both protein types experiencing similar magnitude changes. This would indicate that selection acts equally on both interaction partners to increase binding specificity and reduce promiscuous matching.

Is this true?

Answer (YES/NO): NO